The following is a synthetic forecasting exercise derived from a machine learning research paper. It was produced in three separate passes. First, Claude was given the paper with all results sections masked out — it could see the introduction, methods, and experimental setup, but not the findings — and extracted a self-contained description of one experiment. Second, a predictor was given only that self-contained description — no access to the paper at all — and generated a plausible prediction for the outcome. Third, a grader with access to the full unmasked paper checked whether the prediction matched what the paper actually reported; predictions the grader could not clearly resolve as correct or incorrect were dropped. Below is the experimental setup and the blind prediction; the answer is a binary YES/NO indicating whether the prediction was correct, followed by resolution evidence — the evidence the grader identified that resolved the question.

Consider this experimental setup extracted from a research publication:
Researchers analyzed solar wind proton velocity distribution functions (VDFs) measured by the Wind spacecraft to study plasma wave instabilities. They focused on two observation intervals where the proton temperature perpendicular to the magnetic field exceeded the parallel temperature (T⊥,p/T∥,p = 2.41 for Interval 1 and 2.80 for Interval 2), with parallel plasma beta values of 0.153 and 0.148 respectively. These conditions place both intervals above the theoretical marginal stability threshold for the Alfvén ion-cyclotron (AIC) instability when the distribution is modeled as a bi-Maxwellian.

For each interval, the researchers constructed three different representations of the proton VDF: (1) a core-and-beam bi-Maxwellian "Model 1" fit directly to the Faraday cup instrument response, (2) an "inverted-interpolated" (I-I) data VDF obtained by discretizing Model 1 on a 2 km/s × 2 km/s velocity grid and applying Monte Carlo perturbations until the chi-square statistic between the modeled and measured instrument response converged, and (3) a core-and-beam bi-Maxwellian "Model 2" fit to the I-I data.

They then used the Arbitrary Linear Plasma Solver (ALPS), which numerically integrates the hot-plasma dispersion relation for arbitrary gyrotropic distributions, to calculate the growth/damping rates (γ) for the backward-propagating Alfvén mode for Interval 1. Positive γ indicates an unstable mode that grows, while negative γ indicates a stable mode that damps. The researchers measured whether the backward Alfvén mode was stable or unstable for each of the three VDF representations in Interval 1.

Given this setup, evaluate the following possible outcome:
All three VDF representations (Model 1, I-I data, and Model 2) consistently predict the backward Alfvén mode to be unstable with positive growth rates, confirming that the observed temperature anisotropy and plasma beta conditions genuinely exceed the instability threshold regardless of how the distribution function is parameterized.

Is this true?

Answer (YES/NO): NO